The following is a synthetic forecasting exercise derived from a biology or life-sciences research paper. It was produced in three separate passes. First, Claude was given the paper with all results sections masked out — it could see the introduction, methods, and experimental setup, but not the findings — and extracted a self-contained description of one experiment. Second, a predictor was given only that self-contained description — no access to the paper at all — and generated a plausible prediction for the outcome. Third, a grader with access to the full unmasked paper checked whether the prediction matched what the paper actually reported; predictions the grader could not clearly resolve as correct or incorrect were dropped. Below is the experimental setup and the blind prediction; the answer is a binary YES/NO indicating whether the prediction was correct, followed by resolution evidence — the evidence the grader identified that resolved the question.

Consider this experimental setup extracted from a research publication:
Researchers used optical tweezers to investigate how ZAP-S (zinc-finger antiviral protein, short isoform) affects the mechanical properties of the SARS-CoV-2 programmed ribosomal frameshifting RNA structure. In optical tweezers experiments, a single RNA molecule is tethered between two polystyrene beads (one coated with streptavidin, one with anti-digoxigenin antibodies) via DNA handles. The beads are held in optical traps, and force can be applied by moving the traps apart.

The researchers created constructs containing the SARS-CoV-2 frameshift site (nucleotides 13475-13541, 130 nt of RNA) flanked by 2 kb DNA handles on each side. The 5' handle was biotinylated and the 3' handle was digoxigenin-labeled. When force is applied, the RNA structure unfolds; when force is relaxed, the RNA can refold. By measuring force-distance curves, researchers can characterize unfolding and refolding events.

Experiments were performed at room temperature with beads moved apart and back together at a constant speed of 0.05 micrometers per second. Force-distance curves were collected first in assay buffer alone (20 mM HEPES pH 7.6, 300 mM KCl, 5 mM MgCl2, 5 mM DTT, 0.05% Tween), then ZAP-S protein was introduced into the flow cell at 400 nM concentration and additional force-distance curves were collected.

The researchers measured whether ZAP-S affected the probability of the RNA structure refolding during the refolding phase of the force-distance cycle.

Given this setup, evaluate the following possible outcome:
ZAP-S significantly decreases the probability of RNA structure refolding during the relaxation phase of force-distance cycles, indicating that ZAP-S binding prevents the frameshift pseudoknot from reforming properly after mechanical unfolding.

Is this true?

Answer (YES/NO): YES